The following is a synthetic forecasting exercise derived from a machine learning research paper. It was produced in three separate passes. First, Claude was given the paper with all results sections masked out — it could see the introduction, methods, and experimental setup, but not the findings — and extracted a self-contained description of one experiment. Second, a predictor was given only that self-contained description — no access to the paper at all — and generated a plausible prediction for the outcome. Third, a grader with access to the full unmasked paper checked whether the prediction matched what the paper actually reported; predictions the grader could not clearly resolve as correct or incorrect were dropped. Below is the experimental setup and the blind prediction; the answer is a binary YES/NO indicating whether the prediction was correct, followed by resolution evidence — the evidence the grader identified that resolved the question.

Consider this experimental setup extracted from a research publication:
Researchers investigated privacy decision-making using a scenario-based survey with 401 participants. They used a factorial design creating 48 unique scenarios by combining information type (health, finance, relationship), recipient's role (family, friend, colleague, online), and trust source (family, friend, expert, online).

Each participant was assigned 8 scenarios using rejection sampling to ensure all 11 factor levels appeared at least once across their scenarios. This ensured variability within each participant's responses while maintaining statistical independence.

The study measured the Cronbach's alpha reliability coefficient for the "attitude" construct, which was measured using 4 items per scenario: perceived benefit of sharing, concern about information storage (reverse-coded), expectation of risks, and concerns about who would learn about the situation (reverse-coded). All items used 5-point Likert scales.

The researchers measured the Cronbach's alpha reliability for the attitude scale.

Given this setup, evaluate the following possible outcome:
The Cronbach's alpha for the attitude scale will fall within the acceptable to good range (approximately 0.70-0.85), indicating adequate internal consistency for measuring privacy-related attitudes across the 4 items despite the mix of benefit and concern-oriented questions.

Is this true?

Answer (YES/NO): NO